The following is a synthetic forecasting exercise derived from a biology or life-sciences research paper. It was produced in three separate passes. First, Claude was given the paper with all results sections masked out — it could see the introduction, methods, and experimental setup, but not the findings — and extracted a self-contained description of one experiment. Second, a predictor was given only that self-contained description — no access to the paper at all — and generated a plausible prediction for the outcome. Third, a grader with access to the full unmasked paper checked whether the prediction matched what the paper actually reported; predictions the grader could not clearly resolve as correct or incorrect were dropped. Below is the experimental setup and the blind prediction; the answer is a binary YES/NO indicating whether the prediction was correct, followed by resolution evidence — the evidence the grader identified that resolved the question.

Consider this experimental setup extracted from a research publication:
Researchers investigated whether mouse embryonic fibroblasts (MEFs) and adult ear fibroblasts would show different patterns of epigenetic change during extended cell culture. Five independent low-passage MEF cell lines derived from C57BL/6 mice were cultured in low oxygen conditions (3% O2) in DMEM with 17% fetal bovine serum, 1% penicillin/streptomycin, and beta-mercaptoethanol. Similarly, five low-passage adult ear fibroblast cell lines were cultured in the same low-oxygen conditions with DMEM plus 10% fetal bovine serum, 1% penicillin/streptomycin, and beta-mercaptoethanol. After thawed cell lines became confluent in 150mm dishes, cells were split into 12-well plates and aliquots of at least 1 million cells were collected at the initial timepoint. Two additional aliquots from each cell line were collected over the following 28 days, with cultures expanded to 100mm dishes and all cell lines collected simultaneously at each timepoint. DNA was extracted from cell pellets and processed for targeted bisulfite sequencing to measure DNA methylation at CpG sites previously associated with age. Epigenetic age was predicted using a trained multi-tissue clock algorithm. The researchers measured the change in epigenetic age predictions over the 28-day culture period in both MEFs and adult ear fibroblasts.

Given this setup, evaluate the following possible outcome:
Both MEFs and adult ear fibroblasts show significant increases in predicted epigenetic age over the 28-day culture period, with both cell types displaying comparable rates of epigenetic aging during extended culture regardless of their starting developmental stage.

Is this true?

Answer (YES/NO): NO